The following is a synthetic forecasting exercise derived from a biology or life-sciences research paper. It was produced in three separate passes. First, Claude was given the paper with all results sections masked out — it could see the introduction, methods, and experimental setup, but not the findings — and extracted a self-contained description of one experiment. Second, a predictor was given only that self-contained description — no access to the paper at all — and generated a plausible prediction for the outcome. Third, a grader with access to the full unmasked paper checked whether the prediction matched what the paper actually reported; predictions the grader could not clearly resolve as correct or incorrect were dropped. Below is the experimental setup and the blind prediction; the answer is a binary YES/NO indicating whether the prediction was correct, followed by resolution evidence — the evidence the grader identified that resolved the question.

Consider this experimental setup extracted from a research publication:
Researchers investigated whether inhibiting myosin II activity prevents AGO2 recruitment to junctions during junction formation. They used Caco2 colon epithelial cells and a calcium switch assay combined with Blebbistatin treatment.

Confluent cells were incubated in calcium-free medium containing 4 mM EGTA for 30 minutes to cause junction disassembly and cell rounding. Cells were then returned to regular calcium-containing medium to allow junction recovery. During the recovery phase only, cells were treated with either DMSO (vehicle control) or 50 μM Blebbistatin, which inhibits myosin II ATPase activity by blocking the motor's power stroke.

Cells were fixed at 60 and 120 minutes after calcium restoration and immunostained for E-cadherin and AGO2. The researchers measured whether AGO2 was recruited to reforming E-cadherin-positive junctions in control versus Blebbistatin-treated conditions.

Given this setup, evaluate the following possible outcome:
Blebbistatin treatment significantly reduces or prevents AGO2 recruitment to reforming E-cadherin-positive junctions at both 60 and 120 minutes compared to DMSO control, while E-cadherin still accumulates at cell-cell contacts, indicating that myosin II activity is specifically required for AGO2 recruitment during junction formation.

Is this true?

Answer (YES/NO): YES